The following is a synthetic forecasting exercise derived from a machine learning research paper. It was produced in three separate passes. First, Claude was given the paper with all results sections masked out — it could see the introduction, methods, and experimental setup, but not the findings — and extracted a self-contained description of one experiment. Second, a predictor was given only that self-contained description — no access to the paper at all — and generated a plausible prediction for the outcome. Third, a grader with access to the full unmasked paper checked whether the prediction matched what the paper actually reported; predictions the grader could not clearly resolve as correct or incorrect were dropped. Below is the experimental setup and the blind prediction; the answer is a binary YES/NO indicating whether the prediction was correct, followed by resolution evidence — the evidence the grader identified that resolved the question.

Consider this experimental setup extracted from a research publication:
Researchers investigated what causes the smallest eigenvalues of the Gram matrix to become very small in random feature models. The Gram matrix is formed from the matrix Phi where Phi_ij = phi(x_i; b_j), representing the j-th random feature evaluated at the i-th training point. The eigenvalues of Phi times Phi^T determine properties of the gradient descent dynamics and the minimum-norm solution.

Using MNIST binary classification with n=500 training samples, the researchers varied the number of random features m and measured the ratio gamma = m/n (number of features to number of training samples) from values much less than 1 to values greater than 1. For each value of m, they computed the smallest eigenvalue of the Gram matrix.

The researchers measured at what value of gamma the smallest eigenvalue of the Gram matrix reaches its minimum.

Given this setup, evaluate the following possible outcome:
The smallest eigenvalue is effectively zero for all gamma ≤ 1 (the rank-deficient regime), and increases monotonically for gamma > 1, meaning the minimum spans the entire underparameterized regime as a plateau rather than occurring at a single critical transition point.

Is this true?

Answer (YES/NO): NO